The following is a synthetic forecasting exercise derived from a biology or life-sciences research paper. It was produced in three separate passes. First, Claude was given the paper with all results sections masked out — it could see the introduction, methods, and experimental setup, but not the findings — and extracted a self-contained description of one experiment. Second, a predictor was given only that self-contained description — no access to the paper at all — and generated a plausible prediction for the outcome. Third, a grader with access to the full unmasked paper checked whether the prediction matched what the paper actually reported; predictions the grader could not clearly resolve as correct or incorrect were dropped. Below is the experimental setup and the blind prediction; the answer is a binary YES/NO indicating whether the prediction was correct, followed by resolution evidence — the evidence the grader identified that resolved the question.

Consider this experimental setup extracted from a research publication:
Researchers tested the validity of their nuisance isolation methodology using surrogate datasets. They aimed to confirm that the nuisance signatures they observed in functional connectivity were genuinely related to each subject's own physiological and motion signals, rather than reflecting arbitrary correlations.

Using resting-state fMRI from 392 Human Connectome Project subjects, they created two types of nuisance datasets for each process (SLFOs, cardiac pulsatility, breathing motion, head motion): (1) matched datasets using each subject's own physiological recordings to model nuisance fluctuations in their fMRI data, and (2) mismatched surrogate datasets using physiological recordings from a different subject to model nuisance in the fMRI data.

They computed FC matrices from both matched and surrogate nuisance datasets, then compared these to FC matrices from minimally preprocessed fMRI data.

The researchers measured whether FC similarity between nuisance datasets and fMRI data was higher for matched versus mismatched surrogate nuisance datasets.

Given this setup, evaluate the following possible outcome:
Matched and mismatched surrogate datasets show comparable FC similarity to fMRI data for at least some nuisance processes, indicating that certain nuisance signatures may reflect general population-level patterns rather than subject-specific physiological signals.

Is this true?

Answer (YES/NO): NO